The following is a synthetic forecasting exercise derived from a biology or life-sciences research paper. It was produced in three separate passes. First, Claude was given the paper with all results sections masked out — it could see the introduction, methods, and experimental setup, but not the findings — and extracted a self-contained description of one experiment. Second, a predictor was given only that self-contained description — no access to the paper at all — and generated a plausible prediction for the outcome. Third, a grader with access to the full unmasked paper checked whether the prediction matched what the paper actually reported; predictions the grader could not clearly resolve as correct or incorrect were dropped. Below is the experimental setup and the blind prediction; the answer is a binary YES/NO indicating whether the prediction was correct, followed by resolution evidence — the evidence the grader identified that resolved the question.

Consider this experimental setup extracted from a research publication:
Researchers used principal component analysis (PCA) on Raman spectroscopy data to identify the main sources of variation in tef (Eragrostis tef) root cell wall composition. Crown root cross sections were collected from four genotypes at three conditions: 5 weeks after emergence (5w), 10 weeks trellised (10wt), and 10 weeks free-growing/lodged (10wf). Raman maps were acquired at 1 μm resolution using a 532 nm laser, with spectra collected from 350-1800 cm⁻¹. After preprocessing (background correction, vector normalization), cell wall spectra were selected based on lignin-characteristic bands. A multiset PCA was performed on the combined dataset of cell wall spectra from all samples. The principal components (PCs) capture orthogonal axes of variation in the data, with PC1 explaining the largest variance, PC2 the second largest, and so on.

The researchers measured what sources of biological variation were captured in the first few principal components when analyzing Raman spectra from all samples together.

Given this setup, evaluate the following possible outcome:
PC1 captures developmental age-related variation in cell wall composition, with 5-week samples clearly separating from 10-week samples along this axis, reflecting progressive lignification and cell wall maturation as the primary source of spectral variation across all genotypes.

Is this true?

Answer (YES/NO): NO